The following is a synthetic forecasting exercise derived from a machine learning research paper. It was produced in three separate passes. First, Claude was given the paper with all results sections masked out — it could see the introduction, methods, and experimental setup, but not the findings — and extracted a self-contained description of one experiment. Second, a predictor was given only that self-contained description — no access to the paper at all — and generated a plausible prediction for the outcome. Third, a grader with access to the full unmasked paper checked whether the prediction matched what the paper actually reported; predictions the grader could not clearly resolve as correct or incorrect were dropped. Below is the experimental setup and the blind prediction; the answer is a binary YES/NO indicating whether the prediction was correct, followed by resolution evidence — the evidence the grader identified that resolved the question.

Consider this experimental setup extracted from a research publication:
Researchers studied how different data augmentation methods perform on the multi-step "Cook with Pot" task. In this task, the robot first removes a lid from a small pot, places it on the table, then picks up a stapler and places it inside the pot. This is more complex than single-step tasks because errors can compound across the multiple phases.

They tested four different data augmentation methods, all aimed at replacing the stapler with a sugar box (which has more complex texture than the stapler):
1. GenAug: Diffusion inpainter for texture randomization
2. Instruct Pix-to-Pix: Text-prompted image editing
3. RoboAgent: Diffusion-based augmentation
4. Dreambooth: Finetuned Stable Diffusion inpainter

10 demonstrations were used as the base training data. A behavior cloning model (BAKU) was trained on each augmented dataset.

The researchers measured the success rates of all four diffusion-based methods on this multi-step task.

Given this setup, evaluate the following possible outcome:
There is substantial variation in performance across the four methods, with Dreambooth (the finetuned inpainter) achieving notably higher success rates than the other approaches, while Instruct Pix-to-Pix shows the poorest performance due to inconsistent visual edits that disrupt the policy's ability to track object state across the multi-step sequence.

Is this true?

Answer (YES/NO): NO